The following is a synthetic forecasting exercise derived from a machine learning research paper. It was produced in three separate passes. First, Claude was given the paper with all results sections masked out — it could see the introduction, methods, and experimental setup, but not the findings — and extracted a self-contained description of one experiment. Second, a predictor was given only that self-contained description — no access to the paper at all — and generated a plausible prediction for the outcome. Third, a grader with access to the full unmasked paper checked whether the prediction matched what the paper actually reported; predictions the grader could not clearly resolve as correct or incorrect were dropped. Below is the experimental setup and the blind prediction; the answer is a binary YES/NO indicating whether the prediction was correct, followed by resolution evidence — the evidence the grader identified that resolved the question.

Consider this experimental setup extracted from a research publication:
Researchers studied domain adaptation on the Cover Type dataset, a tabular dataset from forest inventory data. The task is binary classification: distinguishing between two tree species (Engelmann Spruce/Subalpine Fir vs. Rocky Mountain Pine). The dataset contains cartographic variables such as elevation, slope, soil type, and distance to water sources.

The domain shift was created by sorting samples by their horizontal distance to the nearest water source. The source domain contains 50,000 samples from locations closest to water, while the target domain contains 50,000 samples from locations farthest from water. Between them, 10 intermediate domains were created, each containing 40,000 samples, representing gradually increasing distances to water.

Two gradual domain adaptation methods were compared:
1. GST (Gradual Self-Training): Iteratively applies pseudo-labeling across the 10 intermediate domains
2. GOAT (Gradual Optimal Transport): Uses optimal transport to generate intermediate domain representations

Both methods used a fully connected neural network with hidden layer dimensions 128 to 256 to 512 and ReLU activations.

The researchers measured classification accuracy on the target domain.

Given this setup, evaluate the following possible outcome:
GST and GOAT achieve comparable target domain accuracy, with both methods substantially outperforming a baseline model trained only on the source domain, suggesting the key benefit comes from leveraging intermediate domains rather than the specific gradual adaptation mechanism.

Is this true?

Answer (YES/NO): NO